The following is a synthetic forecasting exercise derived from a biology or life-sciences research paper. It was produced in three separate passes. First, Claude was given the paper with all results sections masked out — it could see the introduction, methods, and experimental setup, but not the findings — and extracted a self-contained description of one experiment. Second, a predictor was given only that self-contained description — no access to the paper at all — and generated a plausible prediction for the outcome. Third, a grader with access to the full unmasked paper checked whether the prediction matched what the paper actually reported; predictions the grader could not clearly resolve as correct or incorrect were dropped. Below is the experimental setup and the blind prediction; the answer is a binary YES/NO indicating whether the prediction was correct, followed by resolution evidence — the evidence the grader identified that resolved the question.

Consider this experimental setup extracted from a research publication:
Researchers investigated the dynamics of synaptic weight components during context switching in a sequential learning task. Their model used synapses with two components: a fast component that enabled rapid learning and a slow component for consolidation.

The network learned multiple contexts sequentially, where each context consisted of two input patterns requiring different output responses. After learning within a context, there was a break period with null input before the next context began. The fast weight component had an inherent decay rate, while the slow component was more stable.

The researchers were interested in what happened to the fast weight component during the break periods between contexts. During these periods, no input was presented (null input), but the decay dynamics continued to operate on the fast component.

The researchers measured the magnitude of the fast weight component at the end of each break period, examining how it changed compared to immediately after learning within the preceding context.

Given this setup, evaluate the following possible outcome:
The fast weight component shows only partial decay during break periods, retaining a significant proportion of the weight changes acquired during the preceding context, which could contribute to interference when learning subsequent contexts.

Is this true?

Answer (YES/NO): NO